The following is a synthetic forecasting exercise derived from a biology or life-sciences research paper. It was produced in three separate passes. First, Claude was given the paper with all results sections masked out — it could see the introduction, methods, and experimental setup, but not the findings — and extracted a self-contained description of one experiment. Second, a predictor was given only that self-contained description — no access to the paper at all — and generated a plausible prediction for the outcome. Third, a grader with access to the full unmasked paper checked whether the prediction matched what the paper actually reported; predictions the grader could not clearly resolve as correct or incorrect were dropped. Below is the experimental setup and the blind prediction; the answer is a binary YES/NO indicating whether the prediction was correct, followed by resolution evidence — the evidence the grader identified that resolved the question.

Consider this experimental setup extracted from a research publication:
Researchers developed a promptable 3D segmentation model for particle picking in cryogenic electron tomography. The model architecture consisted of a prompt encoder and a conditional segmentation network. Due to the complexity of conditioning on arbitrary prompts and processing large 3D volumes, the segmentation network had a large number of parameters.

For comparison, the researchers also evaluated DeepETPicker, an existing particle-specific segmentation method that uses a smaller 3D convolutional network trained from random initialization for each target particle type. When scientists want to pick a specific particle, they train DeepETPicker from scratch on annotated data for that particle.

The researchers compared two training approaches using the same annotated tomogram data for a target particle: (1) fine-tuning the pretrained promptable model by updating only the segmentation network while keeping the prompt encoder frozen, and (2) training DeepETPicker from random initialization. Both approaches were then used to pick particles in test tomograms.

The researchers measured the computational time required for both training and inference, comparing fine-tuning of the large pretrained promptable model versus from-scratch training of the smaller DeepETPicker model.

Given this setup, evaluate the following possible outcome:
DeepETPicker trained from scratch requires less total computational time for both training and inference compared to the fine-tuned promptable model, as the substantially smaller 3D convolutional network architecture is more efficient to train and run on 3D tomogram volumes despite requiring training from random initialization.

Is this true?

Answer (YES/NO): YES